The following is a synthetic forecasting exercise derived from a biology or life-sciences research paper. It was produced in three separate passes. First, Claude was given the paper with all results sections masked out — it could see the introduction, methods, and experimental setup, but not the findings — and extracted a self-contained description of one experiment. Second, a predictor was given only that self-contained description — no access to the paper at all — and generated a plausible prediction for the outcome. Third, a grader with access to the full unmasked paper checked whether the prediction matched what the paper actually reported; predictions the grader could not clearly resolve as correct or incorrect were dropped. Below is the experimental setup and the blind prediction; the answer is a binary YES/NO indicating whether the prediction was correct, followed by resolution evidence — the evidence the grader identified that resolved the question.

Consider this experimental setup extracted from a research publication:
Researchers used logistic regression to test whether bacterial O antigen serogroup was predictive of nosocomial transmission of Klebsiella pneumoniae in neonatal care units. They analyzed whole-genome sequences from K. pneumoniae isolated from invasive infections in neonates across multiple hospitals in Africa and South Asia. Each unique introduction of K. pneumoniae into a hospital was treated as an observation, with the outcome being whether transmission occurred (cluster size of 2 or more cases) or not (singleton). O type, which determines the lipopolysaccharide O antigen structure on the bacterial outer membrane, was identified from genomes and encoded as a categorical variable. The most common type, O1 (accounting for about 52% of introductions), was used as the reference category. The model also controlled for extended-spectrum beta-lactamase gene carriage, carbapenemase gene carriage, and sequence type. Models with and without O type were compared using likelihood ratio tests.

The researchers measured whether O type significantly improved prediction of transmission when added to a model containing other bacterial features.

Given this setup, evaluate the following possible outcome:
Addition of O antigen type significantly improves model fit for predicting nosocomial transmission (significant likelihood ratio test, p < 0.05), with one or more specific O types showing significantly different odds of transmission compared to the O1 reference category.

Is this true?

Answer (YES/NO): NO